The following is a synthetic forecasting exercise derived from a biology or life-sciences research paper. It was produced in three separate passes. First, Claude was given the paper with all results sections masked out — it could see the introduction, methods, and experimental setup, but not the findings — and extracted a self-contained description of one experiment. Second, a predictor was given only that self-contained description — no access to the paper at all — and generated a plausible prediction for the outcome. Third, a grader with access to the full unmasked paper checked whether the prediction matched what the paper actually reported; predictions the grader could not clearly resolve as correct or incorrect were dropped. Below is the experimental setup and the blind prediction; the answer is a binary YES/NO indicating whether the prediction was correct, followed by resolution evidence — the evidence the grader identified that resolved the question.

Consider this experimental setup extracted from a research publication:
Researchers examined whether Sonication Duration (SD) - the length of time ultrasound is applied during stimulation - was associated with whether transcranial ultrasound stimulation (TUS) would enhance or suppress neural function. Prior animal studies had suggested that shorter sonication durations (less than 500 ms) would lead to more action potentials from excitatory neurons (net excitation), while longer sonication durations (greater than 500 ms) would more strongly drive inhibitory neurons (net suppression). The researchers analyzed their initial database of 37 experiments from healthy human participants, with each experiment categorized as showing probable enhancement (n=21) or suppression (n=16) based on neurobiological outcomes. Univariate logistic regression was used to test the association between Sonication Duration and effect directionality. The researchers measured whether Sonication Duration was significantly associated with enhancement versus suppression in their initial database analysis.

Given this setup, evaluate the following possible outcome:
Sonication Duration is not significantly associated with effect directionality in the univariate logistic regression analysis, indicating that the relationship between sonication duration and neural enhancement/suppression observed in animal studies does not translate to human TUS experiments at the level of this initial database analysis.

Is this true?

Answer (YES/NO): NO